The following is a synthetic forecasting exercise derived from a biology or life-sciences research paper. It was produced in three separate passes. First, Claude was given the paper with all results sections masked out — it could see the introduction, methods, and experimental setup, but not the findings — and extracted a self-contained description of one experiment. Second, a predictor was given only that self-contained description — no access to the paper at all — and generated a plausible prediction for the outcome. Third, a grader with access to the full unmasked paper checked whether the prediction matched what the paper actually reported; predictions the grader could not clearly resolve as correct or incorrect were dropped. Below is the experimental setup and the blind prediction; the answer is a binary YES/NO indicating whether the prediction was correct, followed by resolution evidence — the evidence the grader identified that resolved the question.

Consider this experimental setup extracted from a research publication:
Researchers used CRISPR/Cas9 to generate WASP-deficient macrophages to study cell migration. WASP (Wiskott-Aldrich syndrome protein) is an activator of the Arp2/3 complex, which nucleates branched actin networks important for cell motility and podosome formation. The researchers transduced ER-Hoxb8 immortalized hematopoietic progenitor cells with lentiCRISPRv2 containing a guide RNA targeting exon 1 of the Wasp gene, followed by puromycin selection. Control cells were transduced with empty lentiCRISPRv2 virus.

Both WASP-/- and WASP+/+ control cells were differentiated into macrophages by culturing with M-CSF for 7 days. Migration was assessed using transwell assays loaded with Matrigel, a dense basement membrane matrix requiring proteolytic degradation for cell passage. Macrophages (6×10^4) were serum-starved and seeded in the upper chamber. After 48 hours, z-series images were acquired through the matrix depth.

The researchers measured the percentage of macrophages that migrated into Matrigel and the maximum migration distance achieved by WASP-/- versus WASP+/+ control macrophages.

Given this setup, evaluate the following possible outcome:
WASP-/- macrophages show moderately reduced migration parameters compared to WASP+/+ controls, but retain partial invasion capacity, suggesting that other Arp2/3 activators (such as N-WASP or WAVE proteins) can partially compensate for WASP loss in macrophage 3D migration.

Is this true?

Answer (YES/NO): NO